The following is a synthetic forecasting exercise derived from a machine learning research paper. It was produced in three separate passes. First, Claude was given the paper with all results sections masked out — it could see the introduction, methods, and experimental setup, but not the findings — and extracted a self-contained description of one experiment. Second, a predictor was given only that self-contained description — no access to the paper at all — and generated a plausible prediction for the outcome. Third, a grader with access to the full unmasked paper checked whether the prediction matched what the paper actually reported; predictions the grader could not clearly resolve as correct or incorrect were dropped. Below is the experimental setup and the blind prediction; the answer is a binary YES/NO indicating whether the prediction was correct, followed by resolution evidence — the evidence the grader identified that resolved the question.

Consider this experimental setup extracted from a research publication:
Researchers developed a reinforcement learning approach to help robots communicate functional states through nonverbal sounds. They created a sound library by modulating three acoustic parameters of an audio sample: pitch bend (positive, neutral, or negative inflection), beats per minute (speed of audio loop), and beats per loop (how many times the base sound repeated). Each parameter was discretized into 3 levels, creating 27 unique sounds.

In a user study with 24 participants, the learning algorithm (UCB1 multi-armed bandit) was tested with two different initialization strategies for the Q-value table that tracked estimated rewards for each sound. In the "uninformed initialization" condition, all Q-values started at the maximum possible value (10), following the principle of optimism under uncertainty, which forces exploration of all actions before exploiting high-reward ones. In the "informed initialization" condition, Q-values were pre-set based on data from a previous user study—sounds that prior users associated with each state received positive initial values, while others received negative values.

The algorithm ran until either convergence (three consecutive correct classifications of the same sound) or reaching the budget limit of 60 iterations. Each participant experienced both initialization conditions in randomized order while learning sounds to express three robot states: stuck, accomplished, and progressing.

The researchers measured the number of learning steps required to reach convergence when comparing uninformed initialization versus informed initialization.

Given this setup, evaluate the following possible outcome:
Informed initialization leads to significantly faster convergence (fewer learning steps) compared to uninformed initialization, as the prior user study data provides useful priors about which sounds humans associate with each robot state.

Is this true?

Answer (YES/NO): YES